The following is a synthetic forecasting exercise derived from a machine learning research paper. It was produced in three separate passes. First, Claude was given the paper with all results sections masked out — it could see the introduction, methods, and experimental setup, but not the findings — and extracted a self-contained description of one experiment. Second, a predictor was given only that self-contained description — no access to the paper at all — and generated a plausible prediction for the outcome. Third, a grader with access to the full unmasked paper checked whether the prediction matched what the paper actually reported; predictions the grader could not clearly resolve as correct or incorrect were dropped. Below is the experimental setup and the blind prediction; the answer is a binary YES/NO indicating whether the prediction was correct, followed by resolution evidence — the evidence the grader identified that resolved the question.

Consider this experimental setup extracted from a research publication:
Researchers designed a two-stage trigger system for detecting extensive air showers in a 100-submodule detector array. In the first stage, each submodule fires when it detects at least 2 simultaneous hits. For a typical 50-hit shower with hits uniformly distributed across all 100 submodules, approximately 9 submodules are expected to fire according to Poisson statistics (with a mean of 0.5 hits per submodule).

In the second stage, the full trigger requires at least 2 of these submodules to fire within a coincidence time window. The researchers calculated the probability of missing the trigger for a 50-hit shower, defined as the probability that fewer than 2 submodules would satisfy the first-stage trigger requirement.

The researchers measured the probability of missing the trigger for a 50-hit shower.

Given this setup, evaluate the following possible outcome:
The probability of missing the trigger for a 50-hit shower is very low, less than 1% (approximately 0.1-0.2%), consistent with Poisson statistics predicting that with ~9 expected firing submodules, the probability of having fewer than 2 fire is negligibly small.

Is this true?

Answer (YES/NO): YES